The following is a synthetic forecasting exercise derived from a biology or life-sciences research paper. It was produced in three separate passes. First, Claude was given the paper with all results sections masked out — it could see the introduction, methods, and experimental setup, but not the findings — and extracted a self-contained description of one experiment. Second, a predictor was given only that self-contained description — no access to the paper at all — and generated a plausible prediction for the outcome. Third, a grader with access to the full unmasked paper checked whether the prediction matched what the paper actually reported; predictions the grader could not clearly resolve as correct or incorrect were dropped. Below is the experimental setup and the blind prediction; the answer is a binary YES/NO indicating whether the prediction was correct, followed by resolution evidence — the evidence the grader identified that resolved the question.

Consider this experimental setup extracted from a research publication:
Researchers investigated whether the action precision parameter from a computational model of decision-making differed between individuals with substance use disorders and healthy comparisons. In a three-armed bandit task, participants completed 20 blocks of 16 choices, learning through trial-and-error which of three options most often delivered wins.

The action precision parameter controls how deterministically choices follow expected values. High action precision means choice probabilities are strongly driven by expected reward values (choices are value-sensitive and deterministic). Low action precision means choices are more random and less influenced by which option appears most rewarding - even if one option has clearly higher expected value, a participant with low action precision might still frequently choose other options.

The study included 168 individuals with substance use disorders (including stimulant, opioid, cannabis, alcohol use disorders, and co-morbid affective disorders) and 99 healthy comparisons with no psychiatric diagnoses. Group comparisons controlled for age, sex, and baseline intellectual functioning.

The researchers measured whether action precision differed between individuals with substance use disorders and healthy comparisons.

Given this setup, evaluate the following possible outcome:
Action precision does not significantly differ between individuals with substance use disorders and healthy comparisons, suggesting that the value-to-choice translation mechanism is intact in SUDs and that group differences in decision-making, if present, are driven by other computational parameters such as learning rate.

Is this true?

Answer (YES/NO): YES